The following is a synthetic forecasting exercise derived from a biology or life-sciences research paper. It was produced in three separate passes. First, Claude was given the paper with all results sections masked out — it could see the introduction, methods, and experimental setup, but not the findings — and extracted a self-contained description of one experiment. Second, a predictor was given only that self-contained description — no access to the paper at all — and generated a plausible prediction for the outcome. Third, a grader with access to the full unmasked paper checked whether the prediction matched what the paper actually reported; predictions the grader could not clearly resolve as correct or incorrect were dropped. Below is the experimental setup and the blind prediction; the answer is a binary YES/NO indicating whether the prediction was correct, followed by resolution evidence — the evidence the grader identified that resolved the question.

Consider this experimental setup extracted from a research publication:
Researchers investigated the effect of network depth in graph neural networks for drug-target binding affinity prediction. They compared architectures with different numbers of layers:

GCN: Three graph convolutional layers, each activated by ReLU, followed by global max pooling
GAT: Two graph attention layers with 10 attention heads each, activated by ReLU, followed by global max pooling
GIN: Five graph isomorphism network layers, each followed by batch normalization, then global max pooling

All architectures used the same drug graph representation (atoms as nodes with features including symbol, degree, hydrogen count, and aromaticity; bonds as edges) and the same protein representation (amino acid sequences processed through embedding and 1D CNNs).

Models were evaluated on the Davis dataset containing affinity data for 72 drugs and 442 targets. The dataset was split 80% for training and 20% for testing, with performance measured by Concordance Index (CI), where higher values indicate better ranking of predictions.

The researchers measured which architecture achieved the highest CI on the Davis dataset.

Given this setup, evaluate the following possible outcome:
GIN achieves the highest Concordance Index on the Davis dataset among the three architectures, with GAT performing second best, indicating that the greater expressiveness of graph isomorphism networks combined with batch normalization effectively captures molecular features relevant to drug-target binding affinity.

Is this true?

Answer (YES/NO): YES